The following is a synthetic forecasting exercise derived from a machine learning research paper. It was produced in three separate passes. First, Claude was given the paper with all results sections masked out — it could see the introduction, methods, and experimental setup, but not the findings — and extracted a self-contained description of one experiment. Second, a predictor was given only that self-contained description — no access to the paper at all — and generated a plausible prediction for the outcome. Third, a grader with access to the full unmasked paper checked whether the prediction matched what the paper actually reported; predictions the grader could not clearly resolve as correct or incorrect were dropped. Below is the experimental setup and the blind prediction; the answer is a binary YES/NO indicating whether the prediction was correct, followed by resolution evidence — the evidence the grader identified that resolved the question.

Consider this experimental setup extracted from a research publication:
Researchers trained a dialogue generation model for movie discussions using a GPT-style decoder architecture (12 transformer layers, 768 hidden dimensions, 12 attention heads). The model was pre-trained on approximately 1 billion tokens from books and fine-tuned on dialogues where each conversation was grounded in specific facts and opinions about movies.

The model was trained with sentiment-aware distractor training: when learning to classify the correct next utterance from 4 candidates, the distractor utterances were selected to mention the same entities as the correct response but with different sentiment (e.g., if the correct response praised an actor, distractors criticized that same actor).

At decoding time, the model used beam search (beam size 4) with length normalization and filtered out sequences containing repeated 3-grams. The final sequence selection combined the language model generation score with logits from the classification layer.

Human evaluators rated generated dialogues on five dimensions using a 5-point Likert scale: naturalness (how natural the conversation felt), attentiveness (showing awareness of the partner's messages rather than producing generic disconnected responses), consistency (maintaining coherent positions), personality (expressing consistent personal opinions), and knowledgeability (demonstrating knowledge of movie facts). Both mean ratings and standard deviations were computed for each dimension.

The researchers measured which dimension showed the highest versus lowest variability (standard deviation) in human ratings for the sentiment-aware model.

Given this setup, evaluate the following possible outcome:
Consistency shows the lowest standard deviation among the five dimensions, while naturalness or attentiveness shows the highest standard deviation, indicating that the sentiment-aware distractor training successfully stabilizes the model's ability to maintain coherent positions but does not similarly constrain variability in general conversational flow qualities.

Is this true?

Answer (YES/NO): YES